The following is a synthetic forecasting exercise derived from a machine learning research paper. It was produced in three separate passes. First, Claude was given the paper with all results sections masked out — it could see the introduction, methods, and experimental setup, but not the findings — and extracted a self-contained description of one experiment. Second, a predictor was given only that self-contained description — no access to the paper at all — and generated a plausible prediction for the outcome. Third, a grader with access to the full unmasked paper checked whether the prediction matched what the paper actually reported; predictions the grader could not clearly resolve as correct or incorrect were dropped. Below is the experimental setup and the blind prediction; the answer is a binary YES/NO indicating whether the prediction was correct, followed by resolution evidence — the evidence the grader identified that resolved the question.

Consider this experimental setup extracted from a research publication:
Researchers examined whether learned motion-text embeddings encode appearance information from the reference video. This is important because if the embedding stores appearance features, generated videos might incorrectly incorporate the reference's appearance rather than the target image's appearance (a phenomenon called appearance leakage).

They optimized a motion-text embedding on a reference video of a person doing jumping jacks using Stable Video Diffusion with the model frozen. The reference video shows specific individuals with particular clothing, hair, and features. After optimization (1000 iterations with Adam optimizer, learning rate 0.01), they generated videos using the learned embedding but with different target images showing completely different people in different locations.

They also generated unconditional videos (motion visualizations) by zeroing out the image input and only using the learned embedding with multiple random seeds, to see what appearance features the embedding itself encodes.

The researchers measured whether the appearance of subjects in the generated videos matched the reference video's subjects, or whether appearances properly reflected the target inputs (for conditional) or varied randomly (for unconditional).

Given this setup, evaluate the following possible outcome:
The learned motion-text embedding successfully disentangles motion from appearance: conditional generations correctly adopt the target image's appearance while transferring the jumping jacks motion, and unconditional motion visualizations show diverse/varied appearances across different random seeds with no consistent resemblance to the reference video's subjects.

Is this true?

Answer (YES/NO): NO